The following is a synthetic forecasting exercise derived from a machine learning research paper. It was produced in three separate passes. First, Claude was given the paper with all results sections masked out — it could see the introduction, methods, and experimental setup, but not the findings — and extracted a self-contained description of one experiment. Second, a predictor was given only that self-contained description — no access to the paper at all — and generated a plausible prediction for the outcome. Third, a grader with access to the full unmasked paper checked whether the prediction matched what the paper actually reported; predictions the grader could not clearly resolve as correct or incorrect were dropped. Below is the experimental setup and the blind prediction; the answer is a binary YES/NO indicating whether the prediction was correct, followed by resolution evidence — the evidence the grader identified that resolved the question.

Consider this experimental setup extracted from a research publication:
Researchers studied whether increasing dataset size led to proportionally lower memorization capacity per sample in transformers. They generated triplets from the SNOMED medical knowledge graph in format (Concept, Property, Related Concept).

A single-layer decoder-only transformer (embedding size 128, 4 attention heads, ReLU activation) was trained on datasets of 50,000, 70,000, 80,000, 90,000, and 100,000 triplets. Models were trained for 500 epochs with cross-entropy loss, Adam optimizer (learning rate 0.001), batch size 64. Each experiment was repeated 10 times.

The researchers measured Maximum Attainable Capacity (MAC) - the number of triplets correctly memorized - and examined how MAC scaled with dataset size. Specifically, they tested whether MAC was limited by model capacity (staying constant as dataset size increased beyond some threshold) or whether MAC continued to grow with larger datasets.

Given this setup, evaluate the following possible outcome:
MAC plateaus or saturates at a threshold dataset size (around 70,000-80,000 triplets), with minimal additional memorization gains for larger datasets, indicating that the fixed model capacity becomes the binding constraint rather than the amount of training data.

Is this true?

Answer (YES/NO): NO